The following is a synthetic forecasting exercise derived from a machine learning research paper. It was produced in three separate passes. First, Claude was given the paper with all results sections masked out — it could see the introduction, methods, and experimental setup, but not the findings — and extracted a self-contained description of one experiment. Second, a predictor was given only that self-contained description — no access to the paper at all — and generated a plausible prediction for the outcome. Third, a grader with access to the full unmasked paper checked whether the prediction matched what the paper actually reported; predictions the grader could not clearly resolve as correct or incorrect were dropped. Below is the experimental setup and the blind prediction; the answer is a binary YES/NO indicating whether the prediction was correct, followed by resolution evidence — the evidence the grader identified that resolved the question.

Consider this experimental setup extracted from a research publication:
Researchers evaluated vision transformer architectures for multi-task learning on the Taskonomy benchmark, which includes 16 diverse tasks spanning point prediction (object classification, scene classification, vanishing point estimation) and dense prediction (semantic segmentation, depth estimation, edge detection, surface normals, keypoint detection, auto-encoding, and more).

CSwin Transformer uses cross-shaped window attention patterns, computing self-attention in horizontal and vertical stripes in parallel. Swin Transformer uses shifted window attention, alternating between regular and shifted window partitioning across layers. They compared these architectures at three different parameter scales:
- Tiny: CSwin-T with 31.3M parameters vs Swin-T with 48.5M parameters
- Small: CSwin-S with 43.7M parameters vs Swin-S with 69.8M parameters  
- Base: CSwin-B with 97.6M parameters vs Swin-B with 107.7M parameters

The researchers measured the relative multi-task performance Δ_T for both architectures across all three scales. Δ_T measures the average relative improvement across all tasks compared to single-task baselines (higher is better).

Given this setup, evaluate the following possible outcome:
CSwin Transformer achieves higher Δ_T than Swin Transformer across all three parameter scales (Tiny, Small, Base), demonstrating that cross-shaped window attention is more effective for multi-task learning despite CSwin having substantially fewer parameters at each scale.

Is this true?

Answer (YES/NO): NO